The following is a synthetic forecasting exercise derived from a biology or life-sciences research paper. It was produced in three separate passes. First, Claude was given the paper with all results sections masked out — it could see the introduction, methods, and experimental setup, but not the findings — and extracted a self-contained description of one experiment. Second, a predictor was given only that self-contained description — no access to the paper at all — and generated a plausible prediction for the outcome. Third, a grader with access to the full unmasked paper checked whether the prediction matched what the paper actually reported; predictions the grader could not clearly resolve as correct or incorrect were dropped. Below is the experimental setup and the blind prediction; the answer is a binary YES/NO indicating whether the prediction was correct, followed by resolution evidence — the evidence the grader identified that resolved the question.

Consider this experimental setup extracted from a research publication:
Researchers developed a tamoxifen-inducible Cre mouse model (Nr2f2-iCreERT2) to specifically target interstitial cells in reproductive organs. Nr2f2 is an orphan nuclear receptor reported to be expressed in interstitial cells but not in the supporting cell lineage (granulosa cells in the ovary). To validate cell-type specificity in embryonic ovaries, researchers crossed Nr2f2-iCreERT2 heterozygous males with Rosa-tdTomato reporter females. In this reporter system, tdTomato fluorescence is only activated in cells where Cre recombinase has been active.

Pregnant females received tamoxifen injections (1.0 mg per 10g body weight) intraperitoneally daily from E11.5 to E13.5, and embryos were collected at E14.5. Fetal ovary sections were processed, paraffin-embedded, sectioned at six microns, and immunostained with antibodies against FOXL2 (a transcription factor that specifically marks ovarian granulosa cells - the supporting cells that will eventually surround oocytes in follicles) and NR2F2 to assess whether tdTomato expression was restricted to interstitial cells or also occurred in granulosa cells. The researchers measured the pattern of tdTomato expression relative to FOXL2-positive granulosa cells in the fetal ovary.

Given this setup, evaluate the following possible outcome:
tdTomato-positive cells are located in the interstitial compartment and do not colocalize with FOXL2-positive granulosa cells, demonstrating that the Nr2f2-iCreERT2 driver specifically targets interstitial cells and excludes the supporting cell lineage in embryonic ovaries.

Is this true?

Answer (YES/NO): YES